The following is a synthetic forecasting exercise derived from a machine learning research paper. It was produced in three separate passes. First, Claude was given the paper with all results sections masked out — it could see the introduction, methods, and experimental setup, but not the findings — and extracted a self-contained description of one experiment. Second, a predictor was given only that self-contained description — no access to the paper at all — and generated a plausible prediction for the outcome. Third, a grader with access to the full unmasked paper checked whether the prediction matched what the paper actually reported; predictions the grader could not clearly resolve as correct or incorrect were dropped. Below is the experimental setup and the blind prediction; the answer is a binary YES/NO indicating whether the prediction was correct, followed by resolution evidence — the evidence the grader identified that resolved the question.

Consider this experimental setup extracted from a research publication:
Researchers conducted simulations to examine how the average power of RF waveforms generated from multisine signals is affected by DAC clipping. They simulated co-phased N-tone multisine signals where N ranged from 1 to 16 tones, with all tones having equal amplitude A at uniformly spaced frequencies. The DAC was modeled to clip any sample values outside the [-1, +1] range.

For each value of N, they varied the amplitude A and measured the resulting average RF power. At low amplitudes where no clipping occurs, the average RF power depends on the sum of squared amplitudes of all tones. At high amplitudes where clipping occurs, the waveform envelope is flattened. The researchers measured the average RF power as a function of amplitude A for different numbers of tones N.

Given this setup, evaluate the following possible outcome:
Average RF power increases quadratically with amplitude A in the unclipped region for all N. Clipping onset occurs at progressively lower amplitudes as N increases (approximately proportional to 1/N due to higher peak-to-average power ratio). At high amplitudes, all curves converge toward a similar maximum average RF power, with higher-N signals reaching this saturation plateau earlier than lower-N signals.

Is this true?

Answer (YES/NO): YES